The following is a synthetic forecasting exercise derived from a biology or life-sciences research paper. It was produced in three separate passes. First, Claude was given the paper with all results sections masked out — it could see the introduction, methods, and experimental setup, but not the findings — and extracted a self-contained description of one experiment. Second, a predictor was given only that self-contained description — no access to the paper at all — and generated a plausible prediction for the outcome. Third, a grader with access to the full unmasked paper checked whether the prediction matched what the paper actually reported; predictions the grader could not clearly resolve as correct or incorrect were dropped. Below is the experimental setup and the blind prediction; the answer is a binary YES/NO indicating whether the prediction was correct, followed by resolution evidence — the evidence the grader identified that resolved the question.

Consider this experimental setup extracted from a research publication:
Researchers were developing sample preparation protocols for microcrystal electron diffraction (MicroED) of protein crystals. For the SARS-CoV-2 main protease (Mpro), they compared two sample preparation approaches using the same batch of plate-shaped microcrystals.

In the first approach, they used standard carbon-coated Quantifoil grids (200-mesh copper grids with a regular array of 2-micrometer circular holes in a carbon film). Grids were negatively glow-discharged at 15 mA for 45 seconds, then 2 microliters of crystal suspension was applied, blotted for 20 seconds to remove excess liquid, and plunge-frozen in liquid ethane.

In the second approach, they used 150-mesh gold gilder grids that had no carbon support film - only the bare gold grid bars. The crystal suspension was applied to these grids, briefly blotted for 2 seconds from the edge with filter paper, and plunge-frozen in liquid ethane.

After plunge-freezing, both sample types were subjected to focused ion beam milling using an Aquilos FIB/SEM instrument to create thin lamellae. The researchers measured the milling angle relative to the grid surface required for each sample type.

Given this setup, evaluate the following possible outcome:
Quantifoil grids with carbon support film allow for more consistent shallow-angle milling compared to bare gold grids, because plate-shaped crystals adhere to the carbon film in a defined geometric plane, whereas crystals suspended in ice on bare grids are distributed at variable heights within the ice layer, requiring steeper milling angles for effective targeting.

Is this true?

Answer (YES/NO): NO